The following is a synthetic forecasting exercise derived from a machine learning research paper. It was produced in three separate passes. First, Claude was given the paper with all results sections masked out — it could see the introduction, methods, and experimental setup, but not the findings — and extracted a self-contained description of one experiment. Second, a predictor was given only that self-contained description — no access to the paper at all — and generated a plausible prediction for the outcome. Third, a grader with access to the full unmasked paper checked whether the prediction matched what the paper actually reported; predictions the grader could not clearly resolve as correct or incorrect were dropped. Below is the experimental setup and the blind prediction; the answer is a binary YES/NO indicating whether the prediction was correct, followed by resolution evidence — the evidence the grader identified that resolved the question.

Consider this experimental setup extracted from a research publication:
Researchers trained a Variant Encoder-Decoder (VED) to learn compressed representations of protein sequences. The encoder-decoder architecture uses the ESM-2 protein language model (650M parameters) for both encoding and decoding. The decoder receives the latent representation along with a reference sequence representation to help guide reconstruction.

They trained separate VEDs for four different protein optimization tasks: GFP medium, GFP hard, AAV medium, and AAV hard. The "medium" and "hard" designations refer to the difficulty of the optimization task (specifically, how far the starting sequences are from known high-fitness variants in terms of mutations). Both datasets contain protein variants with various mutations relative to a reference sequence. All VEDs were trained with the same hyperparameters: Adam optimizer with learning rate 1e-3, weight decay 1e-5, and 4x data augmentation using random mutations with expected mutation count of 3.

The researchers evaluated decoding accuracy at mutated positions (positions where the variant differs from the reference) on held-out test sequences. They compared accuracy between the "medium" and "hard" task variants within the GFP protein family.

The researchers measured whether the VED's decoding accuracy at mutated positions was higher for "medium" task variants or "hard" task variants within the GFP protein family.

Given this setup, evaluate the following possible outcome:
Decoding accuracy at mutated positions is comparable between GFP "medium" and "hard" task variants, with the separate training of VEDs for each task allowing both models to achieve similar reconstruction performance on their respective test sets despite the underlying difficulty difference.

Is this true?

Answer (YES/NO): YES